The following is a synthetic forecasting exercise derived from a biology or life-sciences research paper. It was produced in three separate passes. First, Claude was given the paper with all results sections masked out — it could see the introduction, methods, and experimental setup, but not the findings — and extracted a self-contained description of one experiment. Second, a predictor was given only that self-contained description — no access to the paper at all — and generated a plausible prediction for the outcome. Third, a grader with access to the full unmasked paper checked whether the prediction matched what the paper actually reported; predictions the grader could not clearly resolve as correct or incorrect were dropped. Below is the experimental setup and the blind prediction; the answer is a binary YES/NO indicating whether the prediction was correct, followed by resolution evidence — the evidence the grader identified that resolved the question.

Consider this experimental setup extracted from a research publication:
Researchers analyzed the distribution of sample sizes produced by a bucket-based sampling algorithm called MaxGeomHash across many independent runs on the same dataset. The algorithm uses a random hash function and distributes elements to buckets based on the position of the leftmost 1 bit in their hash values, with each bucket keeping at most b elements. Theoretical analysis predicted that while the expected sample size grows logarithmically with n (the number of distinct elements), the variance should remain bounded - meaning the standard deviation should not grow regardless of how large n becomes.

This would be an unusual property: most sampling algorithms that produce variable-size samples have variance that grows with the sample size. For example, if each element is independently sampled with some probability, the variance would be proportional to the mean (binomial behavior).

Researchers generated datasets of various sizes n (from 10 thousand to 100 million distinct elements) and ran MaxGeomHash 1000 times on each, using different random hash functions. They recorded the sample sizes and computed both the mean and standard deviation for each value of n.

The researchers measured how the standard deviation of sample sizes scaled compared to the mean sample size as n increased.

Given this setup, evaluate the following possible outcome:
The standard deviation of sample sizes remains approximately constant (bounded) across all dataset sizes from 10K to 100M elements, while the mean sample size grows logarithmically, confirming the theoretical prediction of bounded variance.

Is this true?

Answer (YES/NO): YES